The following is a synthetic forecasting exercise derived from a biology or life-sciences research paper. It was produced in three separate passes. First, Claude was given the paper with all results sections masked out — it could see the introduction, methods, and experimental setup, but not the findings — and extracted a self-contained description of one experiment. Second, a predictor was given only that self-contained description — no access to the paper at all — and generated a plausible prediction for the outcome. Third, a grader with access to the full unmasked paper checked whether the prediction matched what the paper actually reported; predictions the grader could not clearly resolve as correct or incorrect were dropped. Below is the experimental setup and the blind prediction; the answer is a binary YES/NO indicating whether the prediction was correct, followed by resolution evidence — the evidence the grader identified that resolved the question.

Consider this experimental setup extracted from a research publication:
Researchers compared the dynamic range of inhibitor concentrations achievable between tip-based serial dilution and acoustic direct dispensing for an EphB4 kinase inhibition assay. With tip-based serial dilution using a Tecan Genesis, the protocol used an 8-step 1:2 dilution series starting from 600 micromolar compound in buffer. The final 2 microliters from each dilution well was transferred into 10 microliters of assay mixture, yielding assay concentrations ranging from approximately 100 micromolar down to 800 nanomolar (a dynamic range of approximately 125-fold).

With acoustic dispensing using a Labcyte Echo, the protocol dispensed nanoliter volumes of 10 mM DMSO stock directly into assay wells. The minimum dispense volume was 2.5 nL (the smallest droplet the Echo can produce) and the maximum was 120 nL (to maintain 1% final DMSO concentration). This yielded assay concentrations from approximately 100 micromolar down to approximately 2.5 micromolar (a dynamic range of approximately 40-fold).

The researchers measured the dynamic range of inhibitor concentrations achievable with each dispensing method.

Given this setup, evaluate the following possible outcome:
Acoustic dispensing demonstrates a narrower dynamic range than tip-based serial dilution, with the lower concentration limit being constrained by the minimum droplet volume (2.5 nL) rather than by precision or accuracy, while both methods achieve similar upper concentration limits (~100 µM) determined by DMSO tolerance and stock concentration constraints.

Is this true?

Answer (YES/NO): YES